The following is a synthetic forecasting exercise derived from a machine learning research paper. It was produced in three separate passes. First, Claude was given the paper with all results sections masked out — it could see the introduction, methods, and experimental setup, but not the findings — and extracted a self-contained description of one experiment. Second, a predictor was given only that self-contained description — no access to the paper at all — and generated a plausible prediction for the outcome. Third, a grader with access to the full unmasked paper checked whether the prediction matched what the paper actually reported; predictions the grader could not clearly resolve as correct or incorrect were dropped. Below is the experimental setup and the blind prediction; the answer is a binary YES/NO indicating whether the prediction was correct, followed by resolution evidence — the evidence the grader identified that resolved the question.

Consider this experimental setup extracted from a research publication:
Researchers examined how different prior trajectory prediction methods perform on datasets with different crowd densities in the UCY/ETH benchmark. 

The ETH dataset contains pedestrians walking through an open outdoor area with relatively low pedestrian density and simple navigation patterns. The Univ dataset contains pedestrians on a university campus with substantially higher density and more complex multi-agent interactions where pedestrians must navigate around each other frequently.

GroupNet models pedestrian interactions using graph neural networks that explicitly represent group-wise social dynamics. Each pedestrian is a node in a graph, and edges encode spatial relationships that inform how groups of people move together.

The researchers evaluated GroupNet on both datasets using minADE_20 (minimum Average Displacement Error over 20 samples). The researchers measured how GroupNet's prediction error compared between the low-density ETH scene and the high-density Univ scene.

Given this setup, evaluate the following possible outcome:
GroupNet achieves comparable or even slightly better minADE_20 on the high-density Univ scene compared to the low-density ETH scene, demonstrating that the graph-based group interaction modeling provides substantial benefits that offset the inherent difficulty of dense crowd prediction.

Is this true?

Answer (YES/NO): NO